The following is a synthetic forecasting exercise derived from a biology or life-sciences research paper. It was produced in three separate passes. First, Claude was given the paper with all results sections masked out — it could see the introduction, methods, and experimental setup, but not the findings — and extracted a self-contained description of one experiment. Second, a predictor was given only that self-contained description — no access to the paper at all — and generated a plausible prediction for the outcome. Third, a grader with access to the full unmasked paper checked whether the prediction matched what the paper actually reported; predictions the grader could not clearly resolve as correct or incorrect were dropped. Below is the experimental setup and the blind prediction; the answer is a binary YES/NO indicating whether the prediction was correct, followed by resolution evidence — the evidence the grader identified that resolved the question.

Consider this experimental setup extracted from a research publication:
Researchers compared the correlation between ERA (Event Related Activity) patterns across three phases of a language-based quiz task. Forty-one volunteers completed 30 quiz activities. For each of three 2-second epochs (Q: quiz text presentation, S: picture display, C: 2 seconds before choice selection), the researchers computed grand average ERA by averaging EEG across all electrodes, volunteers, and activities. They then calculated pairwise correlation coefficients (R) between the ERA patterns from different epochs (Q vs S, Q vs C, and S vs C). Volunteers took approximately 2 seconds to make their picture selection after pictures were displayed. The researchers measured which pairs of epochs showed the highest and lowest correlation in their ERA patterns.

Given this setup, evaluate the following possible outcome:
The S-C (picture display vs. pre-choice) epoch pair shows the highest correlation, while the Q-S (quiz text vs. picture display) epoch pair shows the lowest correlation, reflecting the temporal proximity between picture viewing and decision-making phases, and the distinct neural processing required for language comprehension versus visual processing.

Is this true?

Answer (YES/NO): NO